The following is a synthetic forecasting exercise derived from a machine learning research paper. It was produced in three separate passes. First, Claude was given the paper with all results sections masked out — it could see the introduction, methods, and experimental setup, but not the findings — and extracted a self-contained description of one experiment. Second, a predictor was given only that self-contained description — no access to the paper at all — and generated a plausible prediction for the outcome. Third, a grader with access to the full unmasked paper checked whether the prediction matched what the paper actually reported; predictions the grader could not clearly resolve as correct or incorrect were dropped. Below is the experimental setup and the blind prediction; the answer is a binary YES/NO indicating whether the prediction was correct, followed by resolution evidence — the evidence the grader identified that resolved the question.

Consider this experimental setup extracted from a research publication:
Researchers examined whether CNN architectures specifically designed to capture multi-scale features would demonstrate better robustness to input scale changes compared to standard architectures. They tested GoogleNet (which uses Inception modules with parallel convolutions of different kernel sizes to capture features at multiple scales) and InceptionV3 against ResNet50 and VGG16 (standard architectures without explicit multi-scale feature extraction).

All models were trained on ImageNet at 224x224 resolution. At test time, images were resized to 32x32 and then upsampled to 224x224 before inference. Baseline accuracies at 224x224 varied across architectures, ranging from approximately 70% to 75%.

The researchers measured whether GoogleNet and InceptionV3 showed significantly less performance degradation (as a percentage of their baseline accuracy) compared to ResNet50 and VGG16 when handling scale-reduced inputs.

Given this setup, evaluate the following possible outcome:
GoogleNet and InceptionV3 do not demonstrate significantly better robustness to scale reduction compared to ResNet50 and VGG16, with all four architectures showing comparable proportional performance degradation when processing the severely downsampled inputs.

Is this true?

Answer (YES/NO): YES